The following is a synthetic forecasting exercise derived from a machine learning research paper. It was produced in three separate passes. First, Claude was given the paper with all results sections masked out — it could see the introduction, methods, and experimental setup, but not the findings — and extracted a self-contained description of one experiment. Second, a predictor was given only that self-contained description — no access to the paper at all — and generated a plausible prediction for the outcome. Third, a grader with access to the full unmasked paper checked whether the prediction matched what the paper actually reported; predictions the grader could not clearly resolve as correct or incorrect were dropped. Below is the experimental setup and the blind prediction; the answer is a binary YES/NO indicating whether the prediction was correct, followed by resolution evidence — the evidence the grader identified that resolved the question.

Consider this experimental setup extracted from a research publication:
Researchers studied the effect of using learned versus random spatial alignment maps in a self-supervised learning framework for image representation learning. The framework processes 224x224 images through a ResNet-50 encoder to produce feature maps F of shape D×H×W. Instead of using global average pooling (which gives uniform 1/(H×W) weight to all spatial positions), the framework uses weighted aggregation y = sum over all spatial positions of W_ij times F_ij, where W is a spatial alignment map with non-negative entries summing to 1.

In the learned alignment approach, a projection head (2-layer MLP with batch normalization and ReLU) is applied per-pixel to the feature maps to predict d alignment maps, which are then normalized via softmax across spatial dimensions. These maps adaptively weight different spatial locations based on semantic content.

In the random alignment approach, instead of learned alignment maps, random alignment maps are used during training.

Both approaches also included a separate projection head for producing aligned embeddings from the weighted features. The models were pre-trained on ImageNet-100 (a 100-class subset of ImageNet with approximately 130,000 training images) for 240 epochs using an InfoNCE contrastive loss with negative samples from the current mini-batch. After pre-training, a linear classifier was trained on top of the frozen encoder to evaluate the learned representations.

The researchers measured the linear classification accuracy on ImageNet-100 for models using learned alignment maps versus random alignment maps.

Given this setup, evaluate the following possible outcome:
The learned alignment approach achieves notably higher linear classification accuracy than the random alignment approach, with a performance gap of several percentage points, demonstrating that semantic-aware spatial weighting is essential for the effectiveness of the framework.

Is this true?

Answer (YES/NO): NO